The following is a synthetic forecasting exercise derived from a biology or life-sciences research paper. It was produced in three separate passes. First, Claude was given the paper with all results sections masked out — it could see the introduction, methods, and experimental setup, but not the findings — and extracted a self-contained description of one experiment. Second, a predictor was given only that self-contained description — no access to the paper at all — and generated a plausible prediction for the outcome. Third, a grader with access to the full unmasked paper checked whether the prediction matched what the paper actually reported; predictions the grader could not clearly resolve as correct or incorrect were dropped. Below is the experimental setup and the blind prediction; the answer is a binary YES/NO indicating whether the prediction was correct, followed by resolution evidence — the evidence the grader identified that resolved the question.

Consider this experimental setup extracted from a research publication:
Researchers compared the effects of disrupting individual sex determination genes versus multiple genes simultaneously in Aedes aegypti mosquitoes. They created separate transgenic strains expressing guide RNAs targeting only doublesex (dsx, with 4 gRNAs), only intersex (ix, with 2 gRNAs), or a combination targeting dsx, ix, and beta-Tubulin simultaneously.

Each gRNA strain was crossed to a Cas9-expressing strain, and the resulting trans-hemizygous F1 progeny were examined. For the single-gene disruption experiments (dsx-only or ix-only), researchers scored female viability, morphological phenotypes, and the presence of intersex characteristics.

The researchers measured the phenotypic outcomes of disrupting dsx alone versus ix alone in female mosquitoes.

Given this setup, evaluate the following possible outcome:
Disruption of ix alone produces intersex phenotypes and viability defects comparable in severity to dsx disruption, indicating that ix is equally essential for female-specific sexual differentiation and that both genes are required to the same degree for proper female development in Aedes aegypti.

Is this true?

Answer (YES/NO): NO